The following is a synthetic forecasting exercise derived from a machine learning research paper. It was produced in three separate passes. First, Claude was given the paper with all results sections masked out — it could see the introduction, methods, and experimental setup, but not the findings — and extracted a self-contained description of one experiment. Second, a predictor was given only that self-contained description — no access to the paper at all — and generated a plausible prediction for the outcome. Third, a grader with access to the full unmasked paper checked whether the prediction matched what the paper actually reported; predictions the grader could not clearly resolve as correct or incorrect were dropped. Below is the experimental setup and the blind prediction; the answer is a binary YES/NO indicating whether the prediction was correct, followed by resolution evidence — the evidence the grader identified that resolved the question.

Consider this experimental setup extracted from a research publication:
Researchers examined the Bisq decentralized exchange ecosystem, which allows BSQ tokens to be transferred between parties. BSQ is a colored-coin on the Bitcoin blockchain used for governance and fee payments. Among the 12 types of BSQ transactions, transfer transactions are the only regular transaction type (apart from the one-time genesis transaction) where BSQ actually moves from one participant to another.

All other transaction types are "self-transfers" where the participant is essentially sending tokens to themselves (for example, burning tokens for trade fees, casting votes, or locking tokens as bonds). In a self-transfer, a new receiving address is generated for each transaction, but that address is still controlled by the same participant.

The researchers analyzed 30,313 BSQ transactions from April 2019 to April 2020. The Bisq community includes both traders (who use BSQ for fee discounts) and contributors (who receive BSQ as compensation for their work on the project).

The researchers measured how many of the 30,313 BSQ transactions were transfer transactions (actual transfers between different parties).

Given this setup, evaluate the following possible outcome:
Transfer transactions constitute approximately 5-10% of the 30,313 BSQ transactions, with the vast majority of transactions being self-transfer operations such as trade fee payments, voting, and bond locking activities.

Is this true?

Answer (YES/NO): YES